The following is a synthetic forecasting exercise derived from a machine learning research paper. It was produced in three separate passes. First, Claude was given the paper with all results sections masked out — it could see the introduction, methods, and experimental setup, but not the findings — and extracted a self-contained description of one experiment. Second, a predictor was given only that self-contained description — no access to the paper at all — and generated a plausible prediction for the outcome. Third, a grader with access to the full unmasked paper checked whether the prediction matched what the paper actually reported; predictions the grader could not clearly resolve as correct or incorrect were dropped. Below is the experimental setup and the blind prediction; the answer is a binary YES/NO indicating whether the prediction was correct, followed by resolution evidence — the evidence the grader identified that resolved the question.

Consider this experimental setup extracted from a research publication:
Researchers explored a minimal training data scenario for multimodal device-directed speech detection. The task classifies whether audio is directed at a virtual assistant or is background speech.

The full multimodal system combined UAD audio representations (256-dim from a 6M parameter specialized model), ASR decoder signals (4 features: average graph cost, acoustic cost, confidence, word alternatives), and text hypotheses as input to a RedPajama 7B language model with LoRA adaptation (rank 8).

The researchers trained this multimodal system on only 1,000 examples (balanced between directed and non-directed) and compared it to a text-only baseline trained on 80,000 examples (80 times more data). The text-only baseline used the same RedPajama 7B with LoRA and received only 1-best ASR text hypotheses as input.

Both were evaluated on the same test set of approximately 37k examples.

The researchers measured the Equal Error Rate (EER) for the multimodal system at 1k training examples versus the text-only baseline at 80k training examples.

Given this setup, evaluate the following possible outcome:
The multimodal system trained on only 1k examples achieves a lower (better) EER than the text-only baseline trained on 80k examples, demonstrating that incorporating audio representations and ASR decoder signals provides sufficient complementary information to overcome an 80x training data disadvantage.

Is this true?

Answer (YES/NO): YES